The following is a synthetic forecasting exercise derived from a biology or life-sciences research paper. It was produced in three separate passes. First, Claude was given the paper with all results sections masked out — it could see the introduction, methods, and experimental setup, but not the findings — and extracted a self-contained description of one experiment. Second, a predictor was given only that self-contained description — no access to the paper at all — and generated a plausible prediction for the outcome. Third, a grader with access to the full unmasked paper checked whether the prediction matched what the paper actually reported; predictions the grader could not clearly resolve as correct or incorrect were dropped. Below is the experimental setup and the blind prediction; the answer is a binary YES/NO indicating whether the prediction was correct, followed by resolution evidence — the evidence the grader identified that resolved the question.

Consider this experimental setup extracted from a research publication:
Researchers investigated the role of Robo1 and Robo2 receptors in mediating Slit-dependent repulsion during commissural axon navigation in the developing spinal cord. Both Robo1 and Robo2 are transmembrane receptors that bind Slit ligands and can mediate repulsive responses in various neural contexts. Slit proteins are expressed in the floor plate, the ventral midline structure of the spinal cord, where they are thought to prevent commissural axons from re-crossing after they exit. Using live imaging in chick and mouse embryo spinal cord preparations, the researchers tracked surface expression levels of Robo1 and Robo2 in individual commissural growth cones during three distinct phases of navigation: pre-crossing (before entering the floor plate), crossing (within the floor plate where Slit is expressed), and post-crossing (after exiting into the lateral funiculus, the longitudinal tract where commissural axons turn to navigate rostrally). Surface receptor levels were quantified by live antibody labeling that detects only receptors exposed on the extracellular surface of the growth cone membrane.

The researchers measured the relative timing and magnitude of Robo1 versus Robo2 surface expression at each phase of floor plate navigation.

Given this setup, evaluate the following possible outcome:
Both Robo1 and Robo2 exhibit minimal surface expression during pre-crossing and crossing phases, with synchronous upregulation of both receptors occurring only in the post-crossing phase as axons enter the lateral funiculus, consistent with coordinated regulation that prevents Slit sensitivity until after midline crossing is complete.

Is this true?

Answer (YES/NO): NO